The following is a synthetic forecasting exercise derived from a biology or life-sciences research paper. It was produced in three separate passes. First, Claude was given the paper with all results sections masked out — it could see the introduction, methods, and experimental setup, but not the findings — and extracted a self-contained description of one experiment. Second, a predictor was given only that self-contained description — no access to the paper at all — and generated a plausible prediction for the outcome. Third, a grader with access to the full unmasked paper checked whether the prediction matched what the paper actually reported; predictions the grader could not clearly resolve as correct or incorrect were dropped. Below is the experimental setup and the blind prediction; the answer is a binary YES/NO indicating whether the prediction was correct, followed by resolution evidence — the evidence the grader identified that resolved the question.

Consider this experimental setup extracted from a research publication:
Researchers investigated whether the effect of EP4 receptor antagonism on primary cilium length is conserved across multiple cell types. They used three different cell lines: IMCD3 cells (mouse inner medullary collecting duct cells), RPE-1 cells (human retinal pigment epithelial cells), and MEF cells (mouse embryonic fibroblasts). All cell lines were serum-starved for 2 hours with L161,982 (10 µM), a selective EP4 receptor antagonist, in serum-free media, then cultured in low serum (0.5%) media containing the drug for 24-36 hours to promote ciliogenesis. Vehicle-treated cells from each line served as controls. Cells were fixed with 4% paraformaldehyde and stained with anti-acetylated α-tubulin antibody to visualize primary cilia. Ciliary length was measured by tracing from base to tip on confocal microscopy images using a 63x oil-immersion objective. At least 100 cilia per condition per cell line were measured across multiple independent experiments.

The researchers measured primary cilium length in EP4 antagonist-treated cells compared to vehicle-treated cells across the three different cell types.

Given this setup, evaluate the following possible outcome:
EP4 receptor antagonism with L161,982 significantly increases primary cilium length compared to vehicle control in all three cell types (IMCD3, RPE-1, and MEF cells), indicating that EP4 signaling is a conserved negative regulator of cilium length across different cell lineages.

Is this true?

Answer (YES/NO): NO